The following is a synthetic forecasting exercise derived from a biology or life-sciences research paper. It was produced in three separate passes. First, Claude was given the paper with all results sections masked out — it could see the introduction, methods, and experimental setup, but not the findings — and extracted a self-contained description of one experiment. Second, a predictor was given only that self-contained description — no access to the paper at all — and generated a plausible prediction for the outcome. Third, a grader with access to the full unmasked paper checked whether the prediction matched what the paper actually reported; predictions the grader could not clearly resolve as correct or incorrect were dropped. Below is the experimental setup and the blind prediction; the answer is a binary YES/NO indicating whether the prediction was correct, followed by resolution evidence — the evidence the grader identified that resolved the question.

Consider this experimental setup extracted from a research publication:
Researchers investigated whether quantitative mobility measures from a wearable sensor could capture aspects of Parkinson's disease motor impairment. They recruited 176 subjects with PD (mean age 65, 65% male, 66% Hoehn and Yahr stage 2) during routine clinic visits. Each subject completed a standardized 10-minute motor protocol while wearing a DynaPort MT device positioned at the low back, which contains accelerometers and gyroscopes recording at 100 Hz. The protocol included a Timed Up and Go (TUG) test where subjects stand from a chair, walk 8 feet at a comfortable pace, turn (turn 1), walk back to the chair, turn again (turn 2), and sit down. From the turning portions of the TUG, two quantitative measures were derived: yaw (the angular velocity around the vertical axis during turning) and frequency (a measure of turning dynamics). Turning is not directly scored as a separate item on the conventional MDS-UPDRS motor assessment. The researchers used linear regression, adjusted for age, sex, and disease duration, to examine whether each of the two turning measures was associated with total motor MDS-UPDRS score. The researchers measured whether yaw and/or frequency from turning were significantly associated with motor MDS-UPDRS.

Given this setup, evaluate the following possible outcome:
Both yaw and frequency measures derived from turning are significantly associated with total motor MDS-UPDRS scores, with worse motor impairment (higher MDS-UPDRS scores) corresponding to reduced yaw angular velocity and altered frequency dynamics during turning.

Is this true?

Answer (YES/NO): NO